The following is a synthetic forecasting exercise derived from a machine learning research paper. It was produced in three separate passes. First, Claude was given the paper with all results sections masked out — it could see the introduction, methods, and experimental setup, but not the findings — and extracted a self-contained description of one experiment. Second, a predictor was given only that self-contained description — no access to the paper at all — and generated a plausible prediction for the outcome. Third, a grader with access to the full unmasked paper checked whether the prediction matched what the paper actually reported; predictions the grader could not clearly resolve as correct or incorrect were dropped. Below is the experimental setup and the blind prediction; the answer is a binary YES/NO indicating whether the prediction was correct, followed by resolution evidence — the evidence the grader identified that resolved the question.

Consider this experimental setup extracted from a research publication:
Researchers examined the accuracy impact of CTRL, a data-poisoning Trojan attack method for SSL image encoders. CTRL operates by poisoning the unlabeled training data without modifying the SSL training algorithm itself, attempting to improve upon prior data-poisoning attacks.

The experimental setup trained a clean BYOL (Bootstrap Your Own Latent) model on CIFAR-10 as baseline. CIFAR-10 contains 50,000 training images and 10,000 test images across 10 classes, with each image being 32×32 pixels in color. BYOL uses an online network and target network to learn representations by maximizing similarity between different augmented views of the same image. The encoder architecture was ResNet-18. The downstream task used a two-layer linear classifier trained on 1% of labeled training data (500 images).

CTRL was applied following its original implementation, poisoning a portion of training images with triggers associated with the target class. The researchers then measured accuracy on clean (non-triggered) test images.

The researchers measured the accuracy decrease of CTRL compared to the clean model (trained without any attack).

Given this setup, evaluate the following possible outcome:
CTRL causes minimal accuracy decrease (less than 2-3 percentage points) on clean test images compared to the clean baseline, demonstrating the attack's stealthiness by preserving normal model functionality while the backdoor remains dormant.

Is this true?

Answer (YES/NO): NO